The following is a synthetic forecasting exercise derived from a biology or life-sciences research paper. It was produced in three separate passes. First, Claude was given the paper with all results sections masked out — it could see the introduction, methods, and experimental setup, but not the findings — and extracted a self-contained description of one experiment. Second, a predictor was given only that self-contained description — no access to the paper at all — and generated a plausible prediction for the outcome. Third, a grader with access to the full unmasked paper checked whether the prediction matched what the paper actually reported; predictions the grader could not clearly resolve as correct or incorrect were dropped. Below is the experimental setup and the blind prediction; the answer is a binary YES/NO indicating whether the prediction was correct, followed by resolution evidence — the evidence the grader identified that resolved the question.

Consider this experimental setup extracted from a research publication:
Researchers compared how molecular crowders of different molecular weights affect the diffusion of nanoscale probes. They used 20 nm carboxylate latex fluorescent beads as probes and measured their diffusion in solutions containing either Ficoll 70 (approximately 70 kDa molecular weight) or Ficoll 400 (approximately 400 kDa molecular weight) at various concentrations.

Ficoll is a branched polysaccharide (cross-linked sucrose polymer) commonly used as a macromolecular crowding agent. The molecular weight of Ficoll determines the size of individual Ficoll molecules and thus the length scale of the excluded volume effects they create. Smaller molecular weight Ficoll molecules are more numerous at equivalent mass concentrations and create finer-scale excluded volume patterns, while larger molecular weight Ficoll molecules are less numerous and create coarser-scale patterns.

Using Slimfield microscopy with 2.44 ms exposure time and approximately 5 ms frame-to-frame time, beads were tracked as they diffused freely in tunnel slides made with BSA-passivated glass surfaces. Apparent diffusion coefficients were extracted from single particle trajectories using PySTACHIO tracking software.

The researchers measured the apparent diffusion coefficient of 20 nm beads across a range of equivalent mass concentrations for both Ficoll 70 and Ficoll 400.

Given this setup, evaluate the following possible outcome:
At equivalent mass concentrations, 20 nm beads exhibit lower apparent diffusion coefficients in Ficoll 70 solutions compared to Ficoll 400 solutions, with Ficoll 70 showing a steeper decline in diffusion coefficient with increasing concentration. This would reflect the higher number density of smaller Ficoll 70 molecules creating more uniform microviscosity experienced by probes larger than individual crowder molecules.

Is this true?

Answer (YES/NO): NO